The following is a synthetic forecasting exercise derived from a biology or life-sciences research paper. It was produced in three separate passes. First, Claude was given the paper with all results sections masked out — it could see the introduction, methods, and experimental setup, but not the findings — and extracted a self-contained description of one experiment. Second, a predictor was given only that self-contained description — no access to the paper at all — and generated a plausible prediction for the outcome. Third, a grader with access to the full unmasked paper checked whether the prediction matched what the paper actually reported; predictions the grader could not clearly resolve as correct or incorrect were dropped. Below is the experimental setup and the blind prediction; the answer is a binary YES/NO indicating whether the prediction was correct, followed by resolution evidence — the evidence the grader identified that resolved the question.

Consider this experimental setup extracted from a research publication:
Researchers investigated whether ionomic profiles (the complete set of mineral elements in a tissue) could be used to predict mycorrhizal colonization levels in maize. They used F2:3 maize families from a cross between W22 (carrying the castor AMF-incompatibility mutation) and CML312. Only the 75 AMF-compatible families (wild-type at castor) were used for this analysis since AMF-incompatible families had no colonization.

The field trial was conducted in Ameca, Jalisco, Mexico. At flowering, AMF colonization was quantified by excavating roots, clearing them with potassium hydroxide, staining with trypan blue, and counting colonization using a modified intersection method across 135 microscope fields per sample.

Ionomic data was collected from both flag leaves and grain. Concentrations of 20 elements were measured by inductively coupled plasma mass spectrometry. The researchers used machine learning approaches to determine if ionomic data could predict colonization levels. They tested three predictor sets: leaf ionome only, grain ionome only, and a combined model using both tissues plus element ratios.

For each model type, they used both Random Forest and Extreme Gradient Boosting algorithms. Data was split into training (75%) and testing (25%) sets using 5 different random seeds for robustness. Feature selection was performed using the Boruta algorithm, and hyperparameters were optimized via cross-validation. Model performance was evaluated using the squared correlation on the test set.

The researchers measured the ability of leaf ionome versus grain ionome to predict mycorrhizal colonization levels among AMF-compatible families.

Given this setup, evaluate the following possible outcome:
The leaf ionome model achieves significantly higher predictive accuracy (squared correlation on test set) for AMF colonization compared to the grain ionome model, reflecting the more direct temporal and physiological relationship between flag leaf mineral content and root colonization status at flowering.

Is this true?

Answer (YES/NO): YES